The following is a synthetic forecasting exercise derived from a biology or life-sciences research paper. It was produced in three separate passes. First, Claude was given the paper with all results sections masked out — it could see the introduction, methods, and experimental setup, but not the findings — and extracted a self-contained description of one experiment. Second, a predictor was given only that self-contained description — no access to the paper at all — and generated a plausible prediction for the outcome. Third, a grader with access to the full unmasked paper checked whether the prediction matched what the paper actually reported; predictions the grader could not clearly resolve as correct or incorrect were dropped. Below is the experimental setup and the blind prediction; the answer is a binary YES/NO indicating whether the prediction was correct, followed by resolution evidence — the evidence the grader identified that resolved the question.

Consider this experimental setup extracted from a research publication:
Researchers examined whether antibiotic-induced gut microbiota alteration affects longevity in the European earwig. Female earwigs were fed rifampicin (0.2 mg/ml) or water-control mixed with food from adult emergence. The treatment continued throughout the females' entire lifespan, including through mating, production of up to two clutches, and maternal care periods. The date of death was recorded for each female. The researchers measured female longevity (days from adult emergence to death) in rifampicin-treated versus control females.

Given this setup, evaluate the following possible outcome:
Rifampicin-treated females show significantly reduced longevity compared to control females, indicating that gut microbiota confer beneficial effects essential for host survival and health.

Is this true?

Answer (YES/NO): NO